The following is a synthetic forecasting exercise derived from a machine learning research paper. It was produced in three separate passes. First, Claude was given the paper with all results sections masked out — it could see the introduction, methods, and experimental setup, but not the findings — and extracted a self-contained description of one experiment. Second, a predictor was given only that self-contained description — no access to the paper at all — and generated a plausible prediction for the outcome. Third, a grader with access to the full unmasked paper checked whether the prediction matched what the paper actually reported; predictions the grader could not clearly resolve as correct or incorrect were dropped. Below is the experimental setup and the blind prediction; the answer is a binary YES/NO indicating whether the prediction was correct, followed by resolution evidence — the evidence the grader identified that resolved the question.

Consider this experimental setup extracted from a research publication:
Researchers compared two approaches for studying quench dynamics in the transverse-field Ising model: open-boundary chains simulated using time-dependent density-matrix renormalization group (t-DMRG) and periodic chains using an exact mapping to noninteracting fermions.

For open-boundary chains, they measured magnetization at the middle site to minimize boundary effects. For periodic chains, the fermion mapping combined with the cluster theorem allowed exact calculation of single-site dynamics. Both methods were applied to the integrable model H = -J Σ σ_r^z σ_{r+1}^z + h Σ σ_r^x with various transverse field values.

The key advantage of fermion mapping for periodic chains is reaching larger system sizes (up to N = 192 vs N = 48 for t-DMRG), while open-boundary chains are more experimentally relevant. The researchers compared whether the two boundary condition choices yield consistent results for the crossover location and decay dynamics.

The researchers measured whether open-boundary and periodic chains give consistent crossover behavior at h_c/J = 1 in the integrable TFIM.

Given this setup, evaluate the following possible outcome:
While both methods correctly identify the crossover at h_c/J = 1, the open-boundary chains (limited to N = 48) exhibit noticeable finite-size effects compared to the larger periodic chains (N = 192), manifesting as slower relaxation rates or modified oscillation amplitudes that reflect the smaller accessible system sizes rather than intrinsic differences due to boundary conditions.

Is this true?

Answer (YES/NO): NO